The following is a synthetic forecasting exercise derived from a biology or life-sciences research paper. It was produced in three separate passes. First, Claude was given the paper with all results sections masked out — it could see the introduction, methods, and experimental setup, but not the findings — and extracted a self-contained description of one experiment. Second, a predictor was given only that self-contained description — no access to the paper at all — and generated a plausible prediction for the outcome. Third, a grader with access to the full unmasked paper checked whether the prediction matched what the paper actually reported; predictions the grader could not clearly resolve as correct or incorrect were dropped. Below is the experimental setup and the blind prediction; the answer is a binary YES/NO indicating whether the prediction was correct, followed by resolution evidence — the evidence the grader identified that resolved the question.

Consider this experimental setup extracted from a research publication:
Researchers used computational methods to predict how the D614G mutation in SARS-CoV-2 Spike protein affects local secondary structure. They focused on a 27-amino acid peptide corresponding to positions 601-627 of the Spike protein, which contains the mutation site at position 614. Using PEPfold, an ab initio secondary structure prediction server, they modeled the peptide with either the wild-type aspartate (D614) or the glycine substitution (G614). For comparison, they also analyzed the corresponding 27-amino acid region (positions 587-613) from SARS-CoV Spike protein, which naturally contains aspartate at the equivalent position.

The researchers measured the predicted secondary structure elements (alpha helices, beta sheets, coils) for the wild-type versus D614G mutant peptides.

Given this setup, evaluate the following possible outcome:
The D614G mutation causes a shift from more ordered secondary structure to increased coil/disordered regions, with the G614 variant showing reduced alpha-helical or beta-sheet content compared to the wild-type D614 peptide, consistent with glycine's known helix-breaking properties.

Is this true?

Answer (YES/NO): NO